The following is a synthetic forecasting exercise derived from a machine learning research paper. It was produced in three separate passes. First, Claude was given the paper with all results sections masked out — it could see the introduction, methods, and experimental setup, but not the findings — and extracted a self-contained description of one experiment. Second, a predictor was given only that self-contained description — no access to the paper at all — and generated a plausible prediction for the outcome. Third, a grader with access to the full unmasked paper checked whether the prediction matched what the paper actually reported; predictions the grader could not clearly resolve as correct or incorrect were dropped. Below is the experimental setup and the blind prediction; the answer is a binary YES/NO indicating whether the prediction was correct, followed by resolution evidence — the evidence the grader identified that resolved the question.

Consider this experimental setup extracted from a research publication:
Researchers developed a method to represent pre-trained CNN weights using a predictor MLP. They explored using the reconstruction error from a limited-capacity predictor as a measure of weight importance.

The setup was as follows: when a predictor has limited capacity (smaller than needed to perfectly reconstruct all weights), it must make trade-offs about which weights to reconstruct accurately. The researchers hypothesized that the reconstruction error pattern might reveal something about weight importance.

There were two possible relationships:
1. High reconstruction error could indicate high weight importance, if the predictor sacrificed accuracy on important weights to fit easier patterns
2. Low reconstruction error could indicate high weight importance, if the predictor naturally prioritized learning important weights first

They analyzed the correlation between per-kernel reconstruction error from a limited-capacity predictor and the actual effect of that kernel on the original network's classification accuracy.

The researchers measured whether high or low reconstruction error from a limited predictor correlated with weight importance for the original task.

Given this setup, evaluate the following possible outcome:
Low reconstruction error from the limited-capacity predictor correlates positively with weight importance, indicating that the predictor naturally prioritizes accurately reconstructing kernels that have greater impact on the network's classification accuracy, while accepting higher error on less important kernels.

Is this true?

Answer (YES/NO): YES